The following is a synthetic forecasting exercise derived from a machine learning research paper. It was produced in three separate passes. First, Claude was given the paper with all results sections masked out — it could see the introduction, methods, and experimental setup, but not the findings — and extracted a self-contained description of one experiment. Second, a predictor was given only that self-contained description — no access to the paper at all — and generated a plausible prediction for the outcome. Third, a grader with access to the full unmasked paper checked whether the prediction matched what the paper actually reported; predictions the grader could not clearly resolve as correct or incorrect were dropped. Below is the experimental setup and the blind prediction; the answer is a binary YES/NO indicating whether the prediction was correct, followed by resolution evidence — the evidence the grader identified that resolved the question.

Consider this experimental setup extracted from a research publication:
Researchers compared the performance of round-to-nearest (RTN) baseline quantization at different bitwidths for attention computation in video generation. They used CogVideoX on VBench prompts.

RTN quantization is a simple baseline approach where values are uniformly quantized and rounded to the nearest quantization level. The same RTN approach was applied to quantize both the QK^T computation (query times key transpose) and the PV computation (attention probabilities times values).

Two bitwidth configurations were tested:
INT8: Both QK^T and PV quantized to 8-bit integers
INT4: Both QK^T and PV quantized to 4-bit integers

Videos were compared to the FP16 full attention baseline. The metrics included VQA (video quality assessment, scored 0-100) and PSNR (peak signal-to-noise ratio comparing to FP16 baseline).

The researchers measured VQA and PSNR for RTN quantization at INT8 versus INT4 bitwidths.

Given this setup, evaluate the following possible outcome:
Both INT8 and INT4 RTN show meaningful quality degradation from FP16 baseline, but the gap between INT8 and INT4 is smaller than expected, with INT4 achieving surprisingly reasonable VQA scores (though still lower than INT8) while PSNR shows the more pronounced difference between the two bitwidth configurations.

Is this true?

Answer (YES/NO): NO